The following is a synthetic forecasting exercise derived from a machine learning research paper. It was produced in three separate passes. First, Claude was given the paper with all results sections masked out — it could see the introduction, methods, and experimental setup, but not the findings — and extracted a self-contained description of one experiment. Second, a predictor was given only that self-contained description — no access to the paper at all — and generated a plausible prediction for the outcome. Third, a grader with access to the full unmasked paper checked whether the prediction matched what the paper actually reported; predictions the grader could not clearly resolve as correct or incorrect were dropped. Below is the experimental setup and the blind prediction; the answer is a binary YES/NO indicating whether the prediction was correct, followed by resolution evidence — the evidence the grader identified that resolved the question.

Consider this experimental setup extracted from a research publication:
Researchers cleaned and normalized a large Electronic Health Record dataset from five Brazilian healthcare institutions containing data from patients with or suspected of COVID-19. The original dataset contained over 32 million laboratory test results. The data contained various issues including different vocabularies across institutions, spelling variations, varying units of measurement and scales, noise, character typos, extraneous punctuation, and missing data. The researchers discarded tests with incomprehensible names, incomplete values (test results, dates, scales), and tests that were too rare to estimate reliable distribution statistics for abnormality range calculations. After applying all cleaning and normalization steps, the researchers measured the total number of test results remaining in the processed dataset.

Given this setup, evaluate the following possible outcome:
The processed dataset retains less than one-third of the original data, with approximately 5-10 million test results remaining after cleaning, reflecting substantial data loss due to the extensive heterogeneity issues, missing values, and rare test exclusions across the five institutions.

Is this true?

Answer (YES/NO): YES